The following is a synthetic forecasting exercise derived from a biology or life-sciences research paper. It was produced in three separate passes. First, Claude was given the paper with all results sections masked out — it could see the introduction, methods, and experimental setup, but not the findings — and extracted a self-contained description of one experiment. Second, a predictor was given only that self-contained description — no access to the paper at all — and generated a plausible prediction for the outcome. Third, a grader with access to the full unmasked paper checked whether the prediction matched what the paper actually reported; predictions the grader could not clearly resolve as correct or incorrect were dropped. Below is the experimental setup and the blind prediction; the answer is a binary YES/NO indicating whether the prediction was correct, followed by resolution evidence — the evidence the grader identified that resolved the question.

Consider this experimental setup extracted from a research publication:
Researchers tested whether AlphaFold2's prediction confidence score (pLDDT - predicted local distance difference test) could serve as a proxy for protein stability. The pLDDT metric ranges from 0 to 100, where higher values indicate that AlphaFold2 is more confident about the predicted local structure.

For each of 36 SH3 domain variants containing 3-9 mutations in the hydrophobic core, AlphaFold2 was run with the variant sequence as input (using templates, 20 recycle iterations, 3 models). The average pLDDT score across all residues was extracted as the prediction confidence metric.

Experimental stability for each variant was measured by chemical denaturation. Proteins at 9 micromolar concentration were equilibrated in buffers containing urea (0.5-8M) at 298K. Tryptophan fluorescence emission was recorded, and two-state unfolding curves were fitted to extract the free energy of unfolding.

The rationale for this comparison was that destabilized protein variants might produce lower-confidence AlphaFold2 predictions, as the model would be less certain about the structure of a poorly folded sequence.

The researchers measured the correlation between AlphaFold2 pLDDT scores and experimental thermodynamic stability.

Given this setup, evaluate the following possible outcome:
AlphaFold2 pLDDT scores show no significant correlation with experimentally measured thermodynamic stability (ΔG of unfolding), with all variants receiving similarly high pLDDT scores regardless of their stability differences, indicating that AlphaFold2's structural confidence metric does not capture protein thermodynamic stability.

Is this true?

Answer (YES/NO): NO